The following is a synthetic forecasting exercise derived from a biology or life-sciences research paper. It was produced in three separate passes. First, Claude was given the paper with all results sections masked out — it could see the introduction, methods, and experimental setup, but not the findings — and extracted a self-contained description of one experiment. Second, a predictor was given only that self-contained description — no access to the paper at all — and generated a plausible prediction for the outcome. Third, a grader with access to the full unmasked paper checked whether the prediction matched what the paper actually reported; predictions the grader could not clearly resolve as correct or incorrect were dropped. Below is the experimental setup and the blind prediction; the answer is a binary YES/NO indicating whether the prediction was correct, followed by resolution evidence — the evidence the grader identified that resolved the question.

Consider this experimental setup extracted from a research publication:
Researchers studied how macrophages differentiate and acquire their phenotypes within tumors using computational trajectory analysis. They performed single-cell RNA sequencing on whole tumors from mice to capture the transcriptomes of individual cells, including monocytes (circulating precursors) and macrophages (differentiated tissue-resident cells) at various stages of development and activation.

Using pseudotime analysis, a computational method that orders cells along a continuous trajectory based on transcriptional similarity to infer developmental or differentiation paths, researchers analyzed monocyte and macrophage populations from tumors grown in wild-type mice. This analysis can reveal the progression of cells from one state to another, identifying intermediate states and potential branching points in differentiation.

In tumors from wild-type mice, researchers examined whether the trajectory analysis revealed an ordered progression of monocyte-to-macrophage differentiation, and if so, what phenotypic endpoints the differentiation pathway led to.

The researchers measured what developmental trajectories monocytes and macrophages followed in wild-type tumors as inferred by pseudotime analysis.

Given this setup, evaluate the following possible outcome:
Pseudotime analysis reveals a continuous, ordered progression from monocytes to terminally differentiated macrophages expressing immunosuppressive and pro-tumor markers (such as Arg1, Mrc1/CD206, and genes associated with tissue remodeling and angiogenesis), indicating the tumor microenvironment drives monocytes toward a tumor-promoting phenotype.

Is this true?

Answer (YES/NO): NO